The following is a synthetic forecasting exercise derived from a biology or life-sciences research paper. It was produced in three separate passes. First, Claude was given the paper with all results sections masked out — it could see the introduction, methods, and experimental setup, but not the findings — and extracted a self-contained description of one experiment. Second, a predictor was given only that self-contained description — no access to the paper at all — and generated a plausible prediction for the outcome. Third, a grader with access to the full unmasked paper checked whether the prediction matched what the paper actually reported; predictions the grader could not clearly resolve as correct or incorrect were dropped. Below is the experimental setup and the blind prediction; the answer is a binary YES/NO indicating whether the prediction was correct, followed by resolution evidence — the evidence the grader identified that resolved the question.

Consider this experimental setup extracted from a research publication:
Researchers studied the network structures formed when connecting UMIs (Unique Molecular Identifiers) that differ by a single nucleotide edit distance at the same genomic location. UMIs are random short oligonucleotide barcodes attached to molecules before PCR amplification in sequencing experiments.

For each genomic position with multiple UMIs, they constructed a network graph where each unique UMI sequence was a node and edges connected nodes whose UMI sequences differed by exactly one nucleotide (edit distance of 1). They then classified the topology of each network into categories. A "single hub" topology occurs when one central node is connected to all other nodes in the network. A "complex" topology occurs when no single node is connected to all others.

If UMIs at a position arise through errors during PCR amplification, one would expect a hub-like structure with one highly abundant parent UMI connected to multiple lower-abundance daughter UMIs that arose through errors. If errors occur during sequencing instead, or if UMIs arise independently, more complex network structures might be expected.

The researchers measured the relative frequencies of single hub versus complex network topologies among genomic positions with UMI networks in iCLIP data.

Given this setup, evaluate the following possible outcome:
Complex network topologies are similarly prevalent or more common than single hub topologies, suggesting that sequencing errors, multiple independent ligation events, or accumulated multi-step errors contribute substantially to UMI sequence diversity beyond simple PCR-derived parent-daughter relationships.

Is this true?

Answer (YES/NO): NO